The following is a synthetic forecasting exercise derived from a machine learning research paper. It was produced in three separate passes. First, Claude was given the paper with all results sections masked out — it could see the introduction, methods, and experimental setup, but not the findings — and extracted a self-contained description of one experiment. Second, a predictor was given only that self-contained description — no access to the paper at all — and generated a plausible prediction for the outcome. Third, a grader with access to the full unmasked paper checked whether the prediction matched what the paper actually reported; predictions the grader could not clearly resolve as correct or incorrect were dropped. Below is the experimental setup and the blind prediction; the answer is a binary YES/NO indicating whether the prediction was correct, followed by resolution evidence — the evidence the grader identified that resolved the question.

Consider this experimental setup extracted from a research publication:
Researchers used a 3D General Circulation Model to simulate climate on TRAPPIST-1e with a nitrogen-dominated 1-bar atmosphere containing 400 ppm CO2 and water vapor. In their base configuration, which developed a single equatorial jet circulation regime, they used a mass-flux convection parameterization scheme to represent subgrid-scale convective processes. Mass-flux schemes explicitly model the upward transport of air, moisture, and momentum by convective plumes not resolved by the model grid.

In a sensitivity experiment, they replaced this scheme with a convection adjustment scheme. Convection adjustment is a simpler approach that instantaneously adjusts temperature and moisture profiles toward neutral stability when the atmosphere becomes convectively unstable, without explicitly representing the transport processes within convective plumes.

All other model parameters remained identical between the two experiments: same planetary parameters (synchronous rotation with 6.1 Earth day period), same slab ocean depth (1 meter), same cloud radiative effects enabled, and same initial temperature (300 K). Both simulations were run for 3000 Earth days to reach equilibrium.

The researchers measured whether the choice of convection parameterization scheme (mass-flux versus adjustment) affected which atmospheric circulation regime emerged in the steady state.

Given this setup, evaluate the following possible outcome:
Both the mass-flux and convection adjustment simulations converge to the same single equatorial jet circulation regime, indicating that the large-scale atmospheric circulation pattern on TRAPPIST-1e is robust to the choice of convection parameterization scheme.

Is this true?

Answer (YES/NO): NO